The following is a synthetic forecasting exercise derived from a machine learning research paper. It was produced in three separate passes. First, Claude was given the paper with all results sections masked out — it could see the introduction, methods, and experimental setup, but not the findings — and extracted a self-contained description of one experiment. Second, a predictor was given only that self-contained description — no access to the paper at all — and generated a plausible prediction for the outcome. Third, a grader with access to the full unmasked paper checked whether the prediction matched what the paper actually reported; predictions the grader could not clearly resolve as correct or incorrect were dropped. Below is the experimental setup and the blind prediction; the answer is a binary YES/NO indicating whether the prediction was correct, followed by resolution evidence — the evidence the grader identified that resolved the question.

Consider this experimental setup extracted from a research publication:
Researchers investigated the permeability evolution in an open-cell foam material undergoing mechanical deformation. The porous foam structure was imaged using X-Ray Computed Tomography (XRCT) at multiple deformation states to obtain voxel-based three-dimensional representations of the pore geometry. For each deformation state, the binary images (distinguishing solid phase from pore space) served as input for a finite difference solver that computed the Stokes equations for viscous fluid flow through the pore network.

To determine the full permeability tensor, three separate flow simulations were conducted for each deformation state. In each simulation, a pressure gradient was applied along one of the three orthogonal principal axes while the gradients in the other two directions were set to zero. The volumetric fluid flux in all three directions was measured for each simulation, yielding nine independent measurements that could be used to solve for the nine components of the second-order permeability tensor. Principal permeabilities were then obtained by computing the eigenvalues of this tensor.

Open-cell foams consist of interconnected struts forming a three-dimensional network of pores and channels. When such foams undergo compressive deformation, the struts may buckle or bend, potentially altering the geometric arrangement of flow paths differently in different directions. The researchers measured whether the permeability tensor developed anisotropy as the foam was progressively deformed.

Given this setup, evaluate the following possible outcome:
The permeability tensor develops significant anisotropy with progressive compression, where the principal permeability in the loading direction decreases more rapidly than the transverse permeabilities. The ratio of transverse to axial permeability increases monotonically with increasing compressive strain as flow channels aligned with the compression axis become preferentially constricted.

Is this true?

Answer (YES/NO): NO